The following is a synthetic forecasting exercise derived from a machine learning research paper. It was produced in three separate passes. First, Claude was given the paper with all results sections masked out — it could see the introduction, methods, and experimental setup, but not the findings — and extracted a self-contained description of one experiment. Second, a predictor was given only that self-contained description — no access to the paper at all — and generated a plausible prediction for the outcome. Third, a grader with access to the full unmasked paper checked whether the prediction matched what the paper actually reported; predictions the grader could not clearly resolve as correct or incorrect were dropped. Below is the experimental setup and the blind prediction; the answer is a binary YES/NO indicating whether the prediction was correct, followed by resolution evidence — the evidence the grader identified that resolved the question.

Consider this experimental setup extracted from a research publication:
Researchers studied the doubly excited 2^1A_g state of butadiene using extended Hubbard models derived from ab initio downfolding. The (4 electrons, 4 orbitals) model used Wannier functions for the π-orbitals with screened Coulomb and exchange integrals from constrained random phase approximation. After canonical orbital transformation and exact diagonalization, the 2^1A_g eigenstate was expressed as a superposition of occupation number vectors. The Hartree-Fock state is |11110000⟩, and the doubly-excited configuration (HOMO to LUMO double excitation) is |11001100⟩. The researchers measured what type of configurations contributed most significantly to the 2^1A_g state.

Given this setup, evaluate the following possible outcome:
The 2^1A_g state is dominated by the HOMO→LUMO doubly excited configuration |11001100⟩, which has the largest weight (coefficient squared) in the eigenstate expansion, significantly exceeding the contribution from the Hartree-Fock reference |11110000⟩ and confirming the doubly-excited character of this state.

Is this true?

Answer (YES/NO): NO